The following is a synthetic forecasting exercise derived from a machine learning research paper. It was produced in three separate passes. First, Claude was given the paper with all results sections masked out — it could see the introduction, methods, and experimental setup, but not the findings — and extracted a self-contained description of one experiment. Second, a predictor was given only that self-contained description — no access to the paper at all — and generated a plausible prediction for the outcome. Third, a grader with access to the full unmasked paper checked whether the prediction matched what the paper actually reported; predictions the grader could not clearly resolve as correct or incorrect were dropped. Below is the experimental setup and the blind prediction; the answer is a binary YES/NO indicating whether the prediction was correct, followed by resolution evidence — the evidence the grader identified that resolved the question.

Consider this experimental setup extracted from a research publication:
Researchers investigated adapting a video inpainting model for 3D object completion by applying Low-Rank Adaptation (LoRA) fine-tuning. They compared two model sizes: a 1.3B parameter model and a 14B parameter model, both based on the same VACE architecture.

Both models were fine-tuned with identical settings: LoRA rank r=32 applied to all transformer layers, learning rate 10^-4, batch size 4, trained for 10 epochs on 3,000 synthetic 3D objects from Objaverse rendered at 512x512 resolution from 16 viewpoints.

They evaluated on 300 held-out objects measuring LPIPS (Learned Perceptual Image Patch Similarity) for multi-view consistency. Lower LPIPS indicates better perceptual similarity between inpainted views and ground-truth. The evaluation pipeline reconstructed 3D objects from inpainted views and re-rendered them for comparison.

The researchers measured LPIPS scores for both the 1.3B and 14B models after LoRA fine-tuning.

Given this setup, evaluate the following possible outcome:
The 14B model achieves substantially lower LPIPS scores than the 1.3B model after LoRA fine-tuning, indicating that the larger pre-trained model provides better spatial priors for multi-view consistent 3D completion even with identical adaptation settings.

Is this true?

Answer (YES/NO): NO